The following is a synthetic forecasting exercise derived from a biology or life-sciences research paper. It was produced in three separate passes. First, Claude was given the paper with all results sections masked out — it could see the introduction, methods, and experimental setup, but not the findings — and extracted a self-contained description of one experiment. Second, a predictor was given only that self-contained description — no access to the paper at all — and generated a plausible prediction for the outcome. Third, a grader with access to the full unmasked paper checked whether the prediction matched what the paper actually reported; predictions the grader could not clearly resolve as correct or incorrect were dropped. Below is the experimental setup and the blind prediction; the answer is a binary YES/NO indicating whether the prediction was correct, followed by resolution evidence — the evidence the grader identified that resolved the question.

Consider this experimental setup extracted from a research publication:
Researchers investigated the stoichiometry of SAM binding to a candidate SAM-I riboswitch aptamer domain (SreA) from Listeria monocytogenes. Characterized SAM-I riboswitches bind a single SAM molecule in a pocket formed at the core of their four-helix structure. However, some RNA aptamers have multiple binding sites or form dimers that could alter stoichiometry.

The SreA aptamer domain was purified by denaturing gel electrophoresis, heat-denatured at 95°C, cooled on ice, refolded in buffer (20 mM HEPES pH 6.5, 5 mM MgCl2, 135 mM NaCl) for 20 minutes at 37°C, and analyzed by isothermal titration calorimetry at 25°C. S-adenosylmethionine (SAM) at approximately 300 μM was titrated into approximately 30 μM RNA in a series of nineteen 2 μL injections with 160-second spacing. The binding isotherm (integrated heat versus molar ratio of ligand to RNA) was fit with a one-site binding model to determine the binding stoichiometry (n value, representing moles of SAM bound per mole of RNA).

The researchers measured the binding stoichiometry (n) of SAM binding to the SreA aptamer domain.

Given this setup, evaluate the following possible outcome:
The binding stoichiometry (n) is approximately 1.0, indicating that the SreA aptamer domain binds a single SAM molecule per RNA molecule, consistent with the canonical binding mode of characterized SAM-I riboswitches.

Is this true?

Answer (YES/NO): YES